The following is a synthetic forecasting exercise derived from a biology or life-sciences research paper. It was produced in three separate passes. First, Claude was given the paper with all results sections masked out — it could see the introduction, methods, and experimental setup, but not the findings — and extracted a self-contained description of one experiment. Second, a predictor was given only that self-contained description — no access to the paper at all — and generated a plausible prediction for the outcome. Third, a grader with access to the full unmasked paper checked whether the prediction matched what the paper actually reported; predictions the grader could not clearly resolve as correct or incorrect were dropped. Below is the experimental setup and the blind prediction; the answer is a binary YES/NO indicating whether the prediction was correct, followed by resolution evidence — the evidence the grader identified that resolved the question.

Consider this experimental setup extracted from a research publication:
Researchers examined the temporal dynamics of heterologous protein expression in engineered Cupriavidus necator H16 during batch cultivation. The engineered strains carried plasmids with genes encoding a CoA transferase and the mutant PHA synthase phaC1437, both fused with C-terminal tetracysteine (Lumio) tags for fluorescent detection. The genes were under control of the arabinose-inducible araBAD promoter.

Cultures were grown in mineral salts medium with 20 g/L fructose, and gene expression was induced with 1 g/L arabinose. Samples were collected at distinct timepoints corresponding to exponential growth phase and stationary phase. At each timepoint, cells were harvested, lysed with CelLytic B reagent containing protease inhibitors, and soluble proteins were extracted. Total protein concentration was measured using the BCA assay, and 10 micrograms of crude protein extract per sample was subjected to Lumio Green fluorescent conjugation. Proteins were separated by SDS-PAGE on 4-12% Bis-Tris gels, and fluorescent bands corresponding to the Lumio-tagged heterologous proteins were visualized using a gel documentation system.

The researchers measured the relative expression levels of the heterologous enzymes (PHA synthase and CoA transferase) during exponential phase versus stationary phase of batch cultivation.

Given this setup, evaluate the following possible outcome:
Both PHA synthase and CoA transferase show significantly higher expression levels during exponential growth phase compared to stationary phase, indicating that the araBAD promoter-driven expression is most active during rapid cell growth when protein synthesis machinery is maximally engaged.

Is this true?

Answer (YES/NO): NO